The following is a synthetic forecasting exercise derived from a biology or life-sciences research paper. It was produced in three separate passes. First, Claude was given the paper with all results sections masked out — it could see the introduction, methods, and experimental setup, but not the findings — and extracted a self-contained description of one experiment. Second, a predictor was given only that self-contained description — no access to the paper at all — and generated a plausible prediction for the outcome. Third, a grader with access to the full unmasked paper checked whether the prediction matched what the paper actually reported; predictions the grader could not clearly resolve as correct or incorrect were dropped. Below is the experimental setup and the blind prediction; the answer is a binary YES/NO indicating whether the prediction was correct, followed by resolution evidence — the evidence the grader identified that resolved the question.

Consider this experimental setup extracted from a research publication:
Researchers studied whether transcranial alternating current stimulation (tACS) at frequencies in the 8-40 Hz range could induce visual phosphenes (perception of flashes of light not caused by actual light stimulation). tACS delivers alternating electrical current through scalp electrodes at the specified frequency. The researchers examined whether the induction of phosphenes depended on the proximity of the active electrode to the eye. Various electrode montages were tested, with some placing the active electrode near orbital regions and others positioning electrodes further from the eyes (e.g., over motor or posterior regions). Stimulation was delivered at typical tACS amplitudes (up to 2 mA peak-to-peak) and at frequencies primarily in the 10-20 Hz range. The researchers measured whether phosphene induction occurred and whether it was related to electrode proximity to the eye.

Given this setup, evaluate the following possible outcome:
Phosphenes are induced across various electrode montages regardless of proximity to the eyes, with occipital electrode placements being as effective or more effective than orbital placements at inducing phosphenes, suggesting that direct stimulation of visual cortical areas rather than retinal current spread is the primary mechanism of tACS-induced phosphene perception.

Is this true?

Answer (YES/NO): NO